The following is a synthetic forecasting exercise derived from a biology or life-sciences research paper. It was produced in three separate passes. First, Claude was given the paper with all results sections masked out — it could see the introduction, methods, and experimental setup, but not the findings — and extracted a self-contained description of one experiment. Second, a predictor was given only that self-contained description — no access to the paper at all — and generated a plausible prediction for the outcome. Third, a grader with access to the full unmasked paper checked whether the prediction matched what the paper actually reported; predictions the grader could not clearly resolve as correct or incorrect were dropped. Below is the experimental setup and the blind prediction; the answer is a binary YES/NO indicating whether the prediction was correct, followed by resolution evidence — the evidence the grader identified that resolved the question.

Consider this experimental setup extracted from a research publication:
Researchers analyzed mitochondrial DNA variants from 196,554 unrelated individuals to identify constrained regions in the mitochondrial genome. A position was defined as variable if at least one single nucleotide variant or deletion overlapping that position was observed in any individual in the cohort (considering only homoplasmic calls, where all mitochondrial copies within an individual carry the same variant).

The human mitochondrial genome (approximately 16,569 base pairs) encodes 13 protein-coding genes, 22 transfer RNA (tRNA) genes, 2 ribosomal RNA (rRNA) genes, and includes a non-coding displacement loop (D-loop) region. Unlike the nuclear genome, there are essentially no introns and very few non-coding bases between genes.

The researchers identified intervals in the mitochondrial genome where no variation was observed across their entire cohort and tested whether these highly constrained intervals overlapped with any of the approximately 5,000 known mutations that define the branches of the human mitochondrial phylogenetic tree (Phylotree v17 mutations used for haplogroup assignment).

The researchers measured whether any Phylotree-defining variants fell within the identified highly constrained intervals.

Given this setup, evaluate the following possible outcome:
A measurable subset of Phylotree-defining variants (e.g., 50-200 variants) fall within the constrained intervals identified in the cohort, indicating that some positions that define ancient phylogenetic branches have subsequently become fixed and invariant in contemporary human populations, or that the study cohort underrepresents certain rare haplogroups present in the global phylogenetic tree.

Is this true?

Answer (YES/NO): NO